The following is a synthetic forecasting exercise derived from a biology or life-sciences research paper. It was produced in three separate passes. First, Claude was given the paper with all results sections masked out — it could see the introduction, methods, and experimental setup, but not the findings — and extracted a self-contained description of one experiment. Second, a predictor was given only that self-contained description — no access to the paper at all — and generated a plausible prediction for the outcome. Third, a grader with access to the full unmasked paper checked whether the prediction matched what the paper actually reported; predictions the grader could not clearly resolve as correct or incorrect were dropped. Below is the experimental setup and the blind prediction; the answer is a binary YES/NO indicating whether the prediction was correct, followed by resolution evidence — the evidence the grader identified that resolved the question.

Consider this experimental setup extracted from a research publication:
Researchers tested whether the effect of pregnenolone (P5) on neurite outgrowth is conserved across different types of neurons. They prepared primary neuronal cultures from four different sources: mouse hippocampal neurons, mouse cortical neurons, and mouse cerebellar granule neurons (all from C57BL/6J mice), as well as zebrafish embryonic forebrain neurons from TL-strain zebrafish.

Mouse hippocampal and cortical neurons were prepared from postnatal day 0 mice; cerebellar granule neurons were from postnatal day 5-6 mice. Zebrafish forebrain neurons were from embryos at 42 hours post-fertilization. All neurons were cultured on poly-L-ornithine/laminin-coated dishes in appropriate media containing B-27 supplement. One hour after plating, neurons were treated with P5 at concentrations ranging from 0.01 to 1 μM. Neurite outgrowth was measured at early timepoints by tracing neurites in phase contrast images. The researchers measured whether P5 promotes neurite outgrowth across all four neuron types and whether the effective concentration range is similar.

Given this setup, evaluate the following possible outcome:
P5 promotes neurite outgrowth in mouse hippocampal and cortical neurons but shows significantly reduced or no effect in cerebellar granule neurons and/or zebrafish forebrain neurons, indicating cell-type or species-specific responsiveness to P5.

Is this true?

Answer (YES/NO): NO